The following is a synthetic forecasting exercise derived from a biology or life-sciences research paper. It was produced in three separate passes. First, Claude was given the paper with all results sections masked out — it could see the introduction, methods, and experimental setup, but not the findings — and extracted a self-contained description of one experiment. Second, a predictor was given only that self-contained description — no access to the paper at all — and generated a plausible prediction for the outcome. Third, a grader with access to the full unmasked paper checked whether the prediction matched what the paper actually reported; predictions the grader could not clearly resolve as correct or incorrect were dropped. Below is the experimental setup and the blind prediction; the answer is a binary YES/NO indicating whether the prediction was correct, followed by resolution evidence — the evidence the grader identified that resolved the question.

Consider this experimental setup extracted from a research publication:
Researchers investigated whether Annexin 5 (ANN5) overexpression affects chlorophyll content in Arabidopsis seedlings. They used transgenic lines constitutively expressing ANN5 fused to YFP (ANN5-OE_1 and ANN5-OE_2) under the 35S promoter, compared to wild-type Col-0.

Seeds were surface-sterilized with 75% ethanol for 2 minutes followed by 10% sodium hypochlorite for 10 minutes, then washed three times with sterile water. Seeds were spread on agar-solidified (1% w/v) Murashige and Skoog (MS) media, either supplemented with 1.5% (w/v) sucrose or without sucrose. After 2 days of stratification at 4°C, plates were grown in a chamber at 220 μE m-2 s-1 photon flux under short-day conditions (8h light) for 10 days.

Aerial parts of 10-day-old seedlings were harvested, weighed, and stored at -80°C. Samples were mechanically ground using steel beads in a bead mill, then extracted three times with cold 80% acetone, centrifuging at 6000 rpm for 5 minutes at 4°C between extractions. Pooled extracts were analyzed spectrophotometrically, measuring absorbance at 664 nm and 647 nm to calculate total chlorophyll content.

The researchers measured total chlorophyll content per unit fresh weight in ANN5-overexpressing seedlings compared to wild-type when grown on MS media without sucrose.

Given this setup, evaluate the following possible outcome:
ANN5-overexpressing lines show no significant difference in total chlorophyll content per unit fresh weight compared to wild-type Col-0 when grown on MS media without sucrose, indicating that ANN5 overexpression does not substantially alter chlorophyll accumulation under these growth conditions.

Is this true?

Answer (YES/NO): NO